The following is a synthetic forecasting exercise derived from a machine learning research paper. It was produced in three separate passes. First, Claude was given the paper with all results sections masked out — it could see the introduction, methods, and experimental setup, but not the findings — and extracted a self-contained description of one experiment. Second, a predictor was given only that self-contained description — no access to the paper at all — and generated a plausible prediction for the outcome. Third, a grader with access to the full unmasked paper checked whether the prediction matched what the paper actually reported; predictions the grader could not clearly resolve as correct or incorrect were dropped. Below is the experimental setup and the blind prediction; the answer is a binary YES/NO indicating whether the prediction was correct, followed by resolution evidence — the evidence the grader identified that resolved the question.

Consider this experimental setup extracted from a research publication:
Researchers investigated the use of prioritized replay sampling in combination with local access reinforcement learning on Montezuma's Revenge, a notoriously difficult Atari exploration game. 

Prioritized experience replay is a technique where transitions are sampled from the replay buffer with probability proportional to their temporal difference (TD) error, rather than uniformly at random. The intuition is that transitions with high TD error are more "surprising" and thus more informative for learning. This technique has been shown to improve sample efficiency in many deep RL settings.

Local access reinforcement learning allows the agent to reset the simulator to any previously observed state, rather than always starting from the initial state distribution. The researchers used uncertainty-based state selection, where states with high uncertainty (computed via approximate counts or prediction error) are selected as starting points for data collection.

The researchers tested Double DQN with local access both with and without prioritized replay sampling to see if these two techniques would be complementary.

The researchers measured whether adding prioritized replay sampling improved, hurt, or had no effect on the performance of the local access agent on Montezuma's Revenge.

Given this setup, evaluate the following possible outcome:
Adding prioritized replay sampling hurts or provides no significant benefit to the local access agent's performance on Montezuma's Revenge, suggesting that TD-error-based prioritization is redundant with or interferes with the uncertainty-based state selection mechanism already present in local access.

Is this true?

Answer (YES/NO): YES